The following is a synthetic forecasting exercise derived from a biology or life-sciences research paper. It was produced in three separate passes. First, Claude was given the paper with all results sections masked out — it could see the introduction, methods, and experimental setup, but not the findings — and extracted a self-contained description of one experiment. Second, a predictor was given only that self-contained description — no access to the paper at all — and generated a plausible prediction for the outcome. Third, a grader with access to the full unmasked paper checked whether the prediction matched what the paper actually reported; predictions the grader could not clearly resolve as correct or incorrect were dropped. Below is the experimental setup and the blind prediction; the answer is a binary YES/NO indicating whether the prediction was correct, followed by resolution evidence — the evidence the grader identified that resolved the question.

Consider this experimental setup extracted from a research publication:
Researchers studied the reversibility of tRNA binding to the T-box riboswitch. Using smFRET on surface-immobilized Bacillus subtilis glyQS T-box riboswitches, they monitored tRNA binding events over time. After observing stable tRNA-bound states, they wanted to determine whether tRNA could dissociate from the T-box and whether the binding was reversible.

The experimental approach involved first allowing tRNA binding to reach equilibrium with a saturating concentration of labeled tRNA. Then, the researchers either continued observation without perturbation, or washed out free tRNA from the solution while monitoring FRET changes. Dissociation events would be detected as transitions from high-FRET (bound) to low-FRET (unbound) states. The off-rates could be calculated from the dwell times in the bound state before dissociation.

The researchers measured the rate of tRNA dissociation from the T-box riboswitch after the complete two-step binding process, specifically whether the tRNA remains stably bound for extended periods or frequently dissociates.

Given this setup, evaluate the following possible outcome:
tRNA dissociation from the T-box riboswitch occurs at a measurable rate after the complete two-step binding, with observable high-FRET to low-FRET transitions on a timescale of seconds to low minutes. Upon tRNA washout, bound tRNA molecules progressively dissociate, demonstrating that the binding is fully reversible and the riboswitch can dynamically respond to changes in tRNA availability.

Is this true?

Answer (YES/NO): NO